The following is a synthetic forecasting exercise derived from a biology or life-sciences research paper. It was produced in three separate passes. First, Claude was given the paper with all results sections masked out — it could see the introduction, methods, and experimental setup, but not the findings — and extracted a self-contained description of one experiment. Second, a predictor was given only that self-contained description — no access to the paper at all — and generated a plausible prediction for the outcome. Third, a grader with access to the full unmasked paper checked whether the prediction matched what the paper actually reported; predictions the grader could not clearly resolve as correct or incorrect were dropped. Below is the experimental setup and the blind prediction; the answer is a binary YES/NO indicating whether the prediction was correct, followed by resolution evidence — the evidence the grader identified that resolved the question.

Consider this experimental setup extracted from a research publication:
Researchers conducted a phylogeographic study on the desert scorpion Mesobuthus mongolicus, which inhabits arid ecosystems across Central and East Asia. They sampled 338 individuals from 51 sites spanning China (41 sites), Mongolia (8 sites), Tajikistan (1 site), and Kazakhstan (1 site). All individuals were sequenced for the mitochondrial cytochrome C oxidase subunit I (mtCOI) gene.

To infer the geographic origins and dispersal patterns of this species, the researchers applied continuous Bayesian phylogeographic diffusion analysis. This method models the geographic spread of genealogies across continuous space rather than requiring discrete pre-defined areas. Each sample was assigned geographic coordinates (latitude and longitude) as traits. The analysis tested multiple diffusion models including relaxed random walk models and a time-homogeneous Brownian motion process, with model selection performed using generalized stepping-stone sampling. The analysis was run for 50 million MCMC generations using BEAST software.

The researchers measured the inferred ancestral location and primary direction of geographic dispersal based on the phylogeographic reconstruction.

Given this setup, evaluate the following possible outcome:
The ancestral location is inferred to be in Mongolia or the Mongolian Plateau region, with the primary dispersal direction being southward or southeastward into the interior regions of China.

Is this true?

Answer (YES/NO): NO